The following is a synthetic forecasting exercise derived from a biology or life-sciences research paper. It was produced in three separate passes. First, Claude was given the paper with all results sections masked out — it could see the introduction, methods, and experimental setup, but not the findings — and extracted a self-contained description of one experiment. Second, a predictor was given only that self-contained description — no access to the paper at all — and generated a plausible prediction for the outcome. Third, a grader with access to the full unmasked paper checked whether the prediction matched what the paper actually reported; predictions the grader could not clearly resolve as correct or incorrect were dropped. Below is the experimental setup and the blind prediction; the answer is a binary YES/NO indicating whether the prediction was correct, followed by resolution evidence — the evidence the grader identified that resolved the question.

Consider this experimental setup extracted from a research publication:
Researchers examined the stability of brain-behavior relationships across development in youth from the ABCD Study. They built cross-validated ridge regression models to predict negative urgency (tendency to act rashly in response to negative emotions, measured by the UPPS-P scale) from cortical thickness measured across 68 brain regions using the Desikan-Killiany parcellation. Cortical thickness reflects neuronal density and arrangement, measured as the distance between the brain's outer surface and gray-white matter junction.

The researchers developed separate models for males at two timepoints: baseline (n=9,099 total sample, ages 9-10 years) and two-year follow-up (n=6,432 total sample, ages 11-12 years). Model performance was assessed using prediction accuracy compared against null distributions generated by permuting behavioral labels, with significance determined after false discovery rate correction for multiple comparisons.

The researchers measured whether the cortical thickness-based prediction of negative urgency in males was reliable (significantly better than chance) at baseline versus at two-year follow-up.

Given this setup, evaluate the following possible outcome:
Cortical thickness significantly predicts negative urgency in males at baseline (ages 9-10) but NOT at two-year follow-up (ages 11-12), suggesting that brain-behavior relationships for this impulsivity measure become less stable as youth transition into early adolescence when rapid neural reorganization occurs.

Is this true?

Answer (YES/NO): YES